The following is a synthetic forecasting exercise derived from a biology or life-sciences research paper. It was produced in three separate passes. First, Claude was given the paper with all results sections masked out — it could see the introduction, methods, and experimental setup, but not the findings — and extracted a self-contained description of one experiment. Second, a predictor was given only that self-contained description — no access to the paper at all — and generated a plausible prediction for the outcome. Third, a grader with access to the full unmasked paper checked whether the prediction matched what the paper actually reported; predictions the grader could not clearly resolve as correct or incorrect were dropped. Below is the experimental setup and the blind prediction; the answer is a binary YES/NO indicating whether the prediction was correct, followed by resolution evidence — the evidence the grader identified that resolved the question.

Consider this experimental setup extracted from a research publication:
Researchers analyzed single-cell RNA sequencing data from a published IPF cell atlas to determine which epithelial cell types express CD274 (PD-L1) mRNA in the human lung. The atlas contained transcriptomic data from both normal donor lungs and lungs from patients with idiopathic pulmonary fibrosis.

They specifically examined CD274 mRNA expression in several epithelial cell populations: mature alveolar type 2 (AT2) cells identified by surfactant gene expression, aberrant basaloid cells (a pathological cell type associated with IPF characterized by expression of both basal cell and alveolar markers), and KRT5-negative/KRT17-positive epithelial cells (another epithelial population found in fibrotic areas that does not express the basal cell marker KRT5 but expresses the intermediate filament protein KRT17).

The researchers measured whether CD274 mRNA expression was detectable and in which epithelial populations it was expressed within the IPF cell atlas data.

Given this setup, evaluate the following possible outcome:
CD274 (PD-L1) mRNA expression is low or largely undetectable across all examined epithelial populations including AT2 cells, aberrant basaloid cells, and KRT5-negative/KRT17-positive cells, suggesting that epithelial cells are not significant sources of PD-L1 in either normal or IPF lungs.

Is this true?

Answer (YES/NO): NO